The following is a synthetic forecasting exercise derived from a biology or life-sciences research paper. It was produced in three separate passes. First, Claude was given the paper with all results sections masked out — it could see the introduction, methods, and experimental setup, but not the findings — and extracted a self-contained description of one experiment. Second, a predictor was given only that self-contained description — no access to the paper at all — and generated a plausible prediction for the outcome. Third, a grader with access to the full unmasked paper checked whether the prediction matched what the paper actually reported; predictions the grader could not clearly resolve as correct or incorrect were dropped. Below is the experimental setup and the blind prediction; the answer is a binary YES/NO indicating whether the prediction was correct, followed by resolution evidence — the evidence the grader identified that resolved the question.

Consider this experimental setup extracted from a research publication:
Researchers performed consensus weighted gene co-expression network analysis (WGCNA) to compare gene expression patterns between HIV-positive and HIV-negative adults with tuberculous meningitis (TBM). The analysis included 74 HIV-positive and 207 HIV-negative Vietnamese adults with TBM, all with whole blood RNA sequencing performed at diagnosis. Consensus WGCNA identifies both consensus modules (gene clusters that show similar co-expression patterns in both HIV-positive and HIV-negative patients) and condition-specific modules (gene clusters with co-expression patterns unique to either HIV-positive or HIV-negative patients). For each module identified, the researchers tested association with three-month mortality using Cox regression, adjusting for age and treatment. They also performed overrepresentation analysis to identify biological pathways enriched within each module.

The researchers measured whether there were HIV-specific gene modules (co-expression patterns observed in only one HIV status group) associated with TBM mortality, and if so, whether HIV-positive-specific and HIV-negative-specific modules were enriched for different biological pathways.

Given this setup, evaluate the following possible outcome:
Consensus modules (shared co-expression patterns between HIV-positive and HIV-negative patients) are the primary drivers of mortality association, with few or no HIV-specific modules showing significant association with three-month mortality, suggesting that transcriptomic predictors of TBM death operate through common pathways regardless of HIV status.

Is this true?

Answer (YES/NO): NO